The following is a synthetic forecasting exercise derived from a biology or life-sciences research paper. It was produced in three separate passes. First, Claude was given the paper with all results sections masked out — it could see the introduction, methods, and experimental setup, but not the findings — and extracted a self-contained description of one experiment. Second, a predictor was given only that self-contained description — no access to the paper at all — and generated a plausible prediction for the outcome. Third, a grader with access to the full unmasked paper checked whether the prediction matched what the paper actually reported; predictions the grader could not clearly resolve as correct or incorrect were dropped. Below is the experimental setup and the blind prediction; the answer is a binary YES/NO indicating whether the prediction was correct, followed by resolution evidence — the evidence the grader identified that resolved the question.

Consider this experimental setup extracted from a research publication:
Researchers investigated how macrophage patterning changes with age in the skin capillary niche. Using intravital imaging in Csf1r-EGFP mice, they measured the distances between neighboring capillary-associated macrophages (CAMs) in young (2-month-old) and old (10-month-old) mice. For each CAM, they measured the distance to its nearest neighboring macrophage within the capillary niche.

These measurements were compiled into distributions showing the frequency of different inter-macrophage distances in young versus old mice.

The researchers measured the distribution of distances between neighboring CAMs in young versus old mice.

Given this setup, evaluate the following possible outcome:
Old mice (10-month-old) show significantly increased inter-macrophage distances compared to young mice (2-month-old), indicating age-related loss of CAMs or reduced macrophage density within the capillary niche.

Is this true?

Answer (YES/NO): NO